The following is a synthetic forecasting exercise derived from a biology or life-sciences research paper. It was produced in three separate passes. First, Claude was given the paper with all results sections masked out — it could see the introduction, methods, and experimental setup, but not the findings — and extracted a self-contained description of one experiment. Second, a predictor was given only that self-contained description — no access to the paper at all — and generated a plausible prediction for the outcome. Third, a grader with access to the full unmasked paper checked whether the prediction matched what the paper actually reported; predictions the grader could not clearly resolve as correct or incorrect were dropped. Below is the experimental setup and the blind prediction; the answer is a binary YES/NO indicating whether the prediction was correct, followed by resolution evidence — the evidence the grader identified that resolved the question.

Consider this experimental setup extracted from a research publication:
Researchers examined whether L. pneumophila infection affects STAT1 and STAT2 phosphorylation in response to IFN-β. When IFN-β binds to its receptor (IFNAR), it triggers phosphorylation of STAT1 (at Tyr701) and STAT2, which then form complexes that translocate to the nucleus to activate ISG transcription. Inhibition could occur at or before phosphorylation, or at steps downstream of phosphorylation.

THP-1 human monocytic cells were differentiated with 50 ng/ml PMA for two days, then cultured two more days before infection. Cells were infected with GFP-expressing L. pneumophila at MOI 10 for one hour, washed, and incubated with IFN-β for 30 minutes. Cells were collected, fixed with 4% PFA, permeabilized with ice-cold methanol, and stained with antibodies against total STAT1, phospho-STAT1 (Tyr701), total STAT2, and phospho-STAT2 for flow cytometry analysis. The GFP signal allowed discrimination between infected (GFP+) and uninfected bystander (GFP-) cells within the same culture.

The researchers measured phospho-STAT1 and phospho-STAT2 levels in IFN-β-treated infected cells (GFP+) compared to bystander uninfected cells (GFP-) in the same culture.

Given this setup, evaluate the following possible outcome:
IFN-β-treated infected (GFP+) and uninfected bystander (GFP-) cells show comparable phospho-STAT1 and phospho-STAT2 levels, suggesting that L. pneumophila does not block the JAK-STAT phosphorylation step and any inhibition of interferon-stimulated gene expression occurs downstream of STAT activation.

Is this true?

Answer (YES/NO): NO